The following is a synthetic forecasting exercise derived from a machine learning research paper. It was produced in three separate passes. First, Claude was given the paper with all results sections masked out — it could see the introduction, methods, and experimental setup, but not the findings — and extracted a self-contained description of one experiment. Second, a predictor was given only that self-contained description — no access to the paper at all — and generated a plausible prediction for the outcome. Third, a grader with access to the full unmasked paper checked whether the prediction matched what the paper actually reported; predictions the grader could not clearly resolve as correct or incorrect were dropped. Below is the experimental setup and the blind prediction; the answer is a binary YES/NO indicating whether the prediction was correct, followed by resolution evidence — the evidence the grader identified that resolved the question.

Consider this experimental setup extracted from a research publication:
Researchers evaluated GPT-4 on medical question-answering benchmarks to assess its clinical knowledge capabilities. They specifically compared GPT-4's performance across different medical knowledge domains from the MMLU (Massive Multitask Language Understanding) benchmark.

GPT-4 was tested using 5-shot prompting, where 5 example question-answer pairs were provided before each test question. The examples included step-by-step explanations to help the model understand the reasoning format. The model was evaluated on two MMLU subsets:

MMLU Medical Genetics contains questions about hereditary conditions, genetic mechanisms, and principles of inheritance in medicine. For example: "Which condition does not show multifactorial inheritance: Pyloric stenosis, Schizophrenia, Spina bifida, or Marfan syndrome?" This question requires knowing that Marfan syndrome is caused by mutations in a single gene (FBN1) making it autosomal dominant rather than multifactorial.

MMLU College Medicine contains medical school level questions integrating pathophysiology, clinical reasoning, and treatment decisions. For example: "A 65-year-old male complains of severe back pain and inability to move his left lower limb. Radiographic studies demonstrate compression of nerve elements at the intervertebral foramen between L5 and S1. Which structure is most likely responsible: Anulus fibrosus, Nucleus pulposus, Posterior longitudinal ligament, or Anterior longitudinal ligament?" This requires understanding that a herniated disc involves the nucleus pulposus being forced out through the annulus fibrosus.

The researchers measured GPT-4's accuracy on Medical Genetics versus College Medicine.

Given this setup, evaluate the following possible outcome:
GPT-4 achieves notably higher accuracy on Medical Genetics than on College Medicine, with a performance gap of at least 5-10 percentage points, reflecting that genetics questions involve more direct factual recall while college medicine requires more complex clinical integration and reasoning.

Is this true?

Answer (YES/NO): YES